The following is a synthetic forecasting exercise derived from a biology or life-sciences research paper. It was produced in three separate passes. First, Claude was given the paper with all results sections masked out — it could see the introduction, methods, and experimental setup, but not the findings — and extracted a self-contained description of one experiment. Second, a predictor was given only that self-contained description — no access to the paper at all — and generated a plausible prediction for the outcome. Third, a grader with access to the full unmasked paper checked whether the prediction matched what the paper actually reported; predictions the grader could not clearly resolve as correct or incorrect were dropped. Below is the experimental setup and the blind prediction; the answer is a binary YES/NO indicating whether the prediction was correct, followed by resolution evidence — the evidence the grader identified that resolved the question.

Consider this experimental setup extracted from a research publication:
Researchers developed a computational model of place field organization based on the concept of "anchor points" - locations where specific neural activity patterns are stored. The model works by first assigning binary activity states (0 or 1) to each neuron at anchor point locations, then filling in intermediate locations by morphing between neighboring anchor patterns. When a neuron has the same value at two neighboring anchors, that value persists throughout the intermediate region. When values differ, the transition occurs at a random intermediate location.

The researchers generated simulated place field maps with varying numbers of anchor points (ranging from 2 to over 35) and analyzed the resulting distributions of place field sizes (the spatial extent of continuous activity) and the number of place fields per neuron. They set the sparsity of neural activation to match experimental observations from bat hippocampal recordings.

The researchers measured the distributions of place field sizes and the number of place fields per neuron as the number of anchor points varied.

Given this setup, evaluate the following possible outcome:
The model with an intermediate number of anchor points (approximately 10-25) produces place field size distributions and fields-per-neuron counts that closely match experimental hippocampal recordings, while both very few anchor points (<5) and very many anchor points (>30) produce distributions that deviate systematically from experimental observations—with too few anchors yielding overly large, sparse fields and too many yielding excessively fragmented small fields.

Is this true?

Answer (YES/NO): NO